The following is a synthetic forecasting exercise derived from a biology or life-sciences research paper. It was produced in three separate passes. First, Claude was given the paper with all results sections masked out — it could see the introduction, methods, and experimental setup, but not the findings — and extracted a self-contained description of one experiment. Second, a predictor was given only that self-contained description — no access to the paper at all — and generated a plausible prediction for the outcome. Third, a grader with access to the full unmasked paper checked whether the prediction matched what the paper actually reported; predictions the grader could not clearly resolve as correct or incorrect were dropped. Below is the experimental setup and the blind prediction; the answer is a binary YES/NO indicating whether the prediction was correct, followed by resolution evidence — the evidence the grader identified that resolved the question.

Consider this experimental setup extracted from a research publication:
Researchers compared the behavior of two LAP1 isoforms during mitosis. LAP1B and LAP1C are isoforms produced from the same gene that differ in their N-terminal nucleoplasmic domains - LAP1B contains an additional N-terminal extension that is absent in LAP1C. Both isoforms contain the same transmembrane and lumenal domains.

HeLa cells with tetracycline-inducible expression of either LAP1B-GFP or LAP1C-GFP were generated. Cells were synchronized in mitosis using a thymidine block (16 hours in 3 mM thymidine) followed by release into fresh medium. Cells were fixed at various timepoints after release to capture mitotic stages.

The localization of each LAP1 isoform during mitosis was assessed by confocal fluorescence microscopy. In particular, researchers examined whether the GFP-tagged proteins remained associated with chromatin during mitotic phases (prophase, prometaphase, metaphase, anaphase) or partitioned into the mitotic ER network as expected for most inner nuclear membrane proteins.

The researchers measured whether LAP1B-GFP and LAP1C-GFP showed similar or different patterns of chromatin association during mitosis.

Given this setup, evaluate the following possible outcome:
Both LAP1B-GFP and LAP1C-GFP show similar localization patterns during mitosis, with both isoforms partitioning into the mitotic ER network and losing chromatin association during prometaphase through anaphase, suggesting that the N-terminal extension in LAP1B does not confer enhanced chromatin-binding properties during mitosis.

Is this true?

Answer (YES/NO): NO